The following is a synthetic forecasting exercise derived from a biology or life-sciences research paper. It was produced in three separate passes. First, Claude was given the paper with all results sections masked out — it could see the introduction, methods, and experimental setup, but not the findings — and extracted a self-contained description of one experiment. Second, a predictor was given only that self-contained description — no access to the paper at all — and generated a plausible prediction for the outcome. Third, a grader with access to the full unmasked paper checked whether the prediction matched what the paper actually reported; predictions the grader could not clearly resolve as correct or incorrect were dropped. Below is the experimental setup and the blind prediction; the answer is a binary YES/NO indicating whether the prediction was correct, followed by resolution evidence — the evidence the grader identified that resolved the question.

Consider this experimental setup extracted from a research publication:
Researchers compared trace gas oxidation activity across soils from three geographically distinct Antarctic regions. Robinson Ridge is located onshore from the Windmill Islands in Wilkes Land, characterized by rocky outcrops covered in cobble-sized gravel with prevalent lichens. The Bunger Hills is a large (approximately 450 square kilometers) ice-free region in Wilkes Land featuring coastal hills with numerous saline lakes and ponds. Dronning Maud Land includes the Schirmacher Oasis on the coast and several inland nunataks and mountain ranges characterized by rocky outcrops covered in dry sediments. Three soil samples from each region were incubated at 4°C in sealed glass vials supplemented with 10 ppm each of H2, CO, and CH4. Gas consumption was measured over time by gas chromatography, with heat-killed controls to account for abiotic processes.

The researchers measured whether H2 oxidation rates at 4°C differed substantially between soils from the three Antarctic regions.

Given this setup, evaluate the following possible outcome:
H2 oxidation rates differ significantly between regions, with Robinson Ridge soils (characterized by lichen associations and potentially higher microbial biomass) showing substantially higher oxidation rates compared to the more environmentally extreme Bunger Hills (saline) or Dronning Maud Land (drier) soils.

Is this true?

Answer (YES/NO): NO